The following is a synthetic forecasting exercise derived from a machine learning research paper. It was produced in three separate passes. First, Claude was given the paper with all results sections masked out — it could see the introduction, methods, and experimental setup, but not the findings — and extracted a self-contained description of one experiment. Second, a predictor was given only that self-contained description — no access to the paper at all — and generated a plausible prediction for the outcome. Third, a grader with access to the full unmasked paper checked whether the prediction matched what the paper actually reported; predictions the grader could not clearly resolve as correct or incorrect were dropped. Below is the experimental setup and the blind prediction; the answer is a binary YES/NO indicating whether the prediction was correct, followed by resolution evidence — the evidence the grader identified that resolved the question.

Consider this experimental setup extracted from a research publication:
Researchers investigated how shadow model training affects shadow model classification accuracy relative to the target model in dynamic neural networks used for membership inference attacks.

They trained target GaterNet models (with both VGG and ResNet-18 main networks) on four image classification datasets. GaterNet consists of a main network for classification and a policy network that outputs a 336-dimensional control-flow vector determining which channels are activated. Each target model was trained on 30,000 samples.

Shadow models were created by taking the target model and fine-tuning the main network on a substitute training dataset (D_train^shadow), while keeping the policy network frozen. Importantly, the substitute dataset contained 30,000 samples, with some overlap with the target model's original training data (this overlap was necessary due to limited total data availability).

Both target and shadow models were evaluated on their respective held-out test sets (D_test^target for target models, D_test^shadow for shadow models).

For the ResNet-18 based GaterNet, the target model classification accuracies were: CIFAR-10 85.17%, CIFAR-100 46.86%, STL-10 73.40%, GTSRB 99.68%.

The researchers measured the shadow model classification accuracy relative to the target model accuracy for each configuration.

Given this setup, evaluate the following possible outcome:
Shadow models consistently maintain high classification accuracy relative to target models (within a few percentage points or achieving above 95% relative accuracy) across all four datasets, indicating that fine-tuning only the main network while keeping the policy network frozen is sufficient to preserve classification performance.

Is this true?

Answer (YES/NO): NO